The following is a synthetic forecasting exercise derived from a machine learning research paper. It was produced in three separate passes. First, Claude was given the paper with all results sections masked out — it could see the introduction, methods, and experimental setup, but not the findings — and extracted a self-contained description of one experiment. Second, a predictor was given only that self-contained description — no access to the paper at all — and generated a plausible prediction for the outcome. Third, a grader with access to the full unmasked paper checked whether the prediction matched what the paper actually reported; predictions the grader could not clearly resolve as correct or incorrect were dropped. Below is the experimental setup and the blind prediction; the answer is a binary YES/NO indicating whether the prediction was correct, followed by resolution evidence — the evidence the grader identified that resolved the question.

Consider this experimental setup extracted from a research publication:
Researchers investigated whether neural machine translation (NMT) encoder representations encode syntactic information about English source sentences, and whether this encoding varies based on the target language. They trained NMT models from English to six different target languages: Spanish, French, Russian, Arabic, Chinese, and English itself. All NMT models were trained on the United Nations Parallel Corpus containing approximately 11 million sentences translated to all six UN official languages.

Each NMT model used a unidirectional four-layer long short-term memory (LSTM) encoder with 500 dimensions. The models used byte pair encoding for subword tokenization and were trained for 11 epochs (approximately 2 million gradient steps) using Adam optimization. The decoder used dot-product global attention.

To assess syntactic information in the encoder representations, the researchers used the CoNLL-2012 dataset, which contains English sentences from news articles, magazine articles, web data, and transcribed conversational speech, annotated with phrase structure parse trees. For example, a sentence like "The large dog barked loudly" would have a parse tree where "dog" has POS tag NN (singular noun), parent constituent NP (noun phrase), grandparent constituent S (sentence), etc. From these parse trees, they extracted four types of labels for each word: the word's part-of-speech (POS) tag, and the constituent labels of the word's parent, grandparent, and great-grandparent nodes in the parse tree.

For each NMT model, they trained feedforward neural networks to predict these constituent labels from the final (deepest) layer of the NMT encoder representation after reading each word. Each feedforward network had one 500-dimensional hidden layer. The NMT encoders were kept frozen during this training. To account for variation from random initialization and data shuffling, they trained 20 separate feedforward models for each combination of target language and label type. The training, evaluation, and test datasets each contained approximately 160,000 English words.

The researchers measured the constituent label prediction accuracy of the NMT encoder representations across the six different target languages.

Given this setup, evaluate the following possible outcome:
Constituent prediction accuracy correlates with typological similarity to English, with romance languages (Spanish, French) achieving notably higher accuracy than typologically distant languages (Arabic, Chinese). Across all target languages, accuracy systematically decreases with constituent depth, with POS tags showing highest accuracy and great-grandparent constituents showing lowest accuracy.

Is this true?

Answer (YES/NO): NO